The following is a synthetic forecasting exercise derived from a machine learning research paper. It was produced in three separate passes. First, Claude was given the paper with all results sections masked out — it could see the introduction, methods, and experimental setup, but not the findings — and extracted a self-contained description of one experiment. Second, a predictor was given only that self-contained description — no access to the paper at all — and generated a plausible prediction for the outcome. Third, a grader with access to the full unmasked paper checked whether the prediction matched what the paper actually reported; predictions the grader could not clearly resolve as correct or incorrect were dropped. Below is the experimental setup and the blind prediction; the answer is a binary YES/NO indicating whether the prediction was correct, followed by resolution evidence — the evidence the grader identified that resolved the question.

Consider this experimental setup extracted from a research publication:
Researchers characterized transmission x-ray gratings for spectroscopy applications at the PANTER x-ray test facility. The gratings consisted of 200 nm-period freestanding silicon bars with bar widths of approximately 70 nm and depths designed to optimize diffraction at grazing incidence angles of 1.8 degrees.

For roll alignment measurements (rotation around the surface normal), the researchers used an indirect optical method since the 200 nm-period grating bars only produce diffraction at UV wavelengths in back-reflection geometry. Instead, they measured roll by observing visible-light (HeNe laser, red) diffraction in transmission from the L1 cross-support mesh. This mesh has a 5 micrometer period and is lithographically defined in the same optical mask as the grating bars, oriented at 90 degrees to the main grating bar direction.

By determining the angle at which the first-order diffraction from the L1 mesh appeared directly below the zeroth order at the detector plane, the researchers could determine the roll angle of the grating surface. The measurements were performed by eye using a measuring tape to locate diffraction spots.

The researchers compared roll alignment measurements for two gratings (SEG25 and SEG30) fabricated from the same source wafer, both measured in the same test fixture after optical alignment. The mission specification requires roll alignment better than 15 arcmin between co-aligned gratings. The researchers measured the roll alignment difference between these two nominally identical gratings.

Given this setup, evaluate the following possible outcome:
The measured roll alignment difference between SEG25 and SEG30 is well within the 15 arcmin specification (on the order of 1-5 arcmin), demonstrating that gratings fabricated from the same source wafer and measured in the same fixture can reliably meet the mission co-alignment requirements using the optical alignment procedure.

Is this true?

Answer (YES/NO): YES